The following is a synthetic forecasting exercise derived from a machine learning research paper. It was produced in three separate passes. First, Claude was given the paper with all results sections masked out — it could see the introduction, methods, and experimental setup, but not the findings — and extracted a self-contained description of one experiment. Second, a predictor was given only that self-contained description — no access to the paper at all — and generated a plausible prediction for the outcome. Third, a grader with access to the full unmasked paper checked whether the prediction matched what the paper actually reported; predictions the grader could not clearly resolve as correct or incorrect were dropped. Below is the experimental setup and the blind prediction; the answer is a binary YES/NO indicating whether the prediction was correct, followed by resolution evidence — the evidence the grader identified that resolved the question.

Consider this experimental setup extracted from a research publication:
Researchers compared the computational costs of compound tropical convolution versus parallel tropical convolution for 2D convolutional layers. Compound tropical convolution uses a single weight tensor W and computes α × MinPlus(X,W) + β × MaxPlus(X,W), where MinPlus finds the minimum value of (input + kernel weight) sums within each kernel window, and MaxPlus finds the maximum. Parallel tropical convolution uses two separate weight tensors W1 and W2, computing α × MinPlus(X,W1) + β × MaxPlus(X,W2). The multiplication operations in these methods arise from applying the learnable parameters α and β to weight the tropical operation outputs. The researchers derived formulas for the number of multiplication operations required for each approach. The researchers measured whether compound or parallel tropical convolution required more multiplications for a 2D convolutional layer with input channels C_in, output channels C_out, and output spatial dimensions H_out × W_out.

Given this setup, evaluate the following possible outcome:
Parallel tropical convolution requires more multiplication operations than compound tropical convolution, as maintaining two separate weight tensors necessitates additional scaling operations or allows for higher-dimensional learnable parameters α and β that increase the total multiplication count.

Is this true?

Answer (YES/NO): NO